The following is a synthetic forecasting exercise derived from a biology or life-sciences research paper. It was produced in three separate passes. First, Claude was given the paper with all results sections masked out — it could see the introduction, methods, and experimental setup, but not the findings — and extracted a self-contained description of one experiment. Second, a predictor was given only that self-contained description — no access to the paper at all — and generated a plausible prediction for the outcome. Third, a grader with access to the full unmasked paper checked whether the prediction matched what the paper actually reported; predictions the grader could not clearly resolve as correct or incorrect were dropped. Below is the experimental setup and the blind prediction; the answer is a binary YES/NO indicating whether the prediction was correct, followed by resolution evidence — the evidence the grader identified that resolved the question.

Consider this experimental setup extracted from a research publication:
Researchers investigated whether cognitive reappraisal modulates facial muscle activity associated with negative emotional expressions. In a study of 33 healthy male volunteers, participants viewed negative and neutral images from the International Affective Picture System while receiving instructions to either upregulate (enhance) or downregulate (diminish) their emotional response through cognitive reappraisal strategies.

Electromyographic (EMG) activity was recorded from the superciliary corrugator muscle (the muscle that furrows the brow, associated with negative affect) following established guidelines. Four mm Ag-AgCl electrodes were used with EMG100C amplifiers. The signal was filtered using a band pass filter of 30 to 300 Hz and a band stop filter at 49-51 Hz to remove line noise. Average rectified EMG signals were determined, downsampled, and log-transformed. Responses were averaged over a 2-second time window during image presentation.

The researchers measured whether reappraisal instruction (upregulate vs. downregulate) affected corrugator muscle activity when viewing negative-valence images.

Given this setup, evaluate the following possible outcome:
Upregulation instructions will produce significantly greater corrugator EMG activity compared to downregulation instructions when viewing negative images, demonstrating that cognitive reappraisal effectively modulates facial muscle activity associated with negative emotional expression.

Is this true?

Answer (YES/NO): YES